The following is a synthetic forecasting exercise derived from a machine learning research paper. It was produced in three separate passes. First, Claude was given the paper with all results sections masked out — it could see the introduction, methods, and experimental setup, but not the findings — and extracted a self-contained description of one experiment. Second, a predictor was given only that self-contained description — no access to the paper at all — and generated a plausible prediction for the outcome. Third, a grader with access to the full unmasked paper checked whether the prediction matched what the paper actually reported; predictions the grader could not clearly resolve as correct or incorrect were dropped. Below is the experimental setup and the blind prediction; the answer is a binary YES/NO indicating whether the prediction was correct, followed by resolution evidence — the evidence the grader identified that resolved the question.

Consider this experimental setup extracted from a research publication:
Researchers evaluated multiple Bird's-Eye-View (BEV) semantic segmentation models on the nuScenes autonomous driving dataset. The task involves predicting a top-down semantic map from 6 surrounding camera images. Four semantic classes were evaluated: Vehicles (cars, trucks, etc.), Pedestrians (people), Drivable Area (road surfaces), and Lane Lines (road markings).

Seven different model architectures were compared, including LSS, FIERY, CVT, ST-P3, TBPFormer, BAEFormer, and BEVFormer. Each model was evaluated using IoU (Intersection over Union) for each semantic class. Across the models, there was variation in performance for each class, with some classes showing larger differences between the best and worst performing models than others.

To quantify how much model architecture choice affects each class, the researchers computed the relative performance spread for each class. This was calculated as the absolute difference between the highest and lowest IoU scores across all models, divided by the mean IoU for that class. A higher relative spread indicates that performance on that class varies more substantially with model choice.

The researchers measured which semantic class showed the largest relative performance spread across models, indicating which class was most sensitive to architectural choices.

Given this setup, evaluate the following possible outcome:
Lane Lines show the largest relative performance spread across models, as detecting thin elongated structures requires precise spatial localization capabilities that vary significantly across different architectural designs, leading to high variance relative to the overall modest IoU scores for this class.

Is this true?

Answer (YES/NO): NO